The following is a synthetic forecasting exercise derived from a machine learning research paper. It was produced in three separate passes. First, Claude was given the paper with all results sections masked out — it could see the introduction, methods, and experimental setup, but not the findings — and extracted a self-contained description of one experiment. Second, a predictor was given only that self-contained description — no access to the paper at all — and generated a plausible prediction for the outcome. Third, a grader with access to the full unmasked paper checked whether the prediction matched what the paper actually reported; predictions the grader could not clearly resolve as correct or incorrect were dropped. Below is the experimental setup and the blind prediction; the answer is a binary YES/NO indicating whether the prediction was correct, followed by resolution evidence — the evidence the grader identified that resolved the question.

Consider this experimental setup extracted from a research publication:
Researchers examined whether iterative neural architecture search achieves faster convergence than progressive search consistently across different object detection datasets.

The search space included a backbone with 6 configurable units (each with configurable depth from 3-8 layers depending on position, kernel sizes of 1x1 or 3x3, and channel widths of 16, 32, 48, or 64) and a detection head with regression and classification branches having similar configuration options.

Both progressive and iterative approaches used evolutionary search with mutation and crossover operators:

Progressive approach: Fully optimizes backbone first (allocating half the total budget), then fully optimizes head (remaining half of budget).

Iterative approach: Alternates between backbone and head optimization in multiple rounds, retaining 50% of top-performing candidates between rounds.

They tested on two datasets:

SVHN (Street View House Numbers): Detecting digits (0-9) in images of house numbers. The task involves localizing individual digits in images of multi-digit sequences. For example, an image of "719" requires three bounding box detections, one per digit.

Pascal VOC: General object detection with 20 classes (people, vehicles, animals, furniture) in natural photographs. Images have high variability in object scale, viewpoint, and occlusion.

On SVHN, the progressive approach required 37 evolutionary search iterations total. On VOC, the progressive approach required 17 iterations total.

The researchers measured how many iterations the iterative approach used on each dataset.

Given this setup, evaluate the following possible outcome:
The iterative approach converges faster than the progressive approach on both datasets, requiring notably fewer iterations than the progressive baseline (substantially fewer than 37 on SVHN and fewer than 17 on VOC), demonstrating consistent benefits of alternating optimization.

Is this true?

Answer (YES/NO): NO